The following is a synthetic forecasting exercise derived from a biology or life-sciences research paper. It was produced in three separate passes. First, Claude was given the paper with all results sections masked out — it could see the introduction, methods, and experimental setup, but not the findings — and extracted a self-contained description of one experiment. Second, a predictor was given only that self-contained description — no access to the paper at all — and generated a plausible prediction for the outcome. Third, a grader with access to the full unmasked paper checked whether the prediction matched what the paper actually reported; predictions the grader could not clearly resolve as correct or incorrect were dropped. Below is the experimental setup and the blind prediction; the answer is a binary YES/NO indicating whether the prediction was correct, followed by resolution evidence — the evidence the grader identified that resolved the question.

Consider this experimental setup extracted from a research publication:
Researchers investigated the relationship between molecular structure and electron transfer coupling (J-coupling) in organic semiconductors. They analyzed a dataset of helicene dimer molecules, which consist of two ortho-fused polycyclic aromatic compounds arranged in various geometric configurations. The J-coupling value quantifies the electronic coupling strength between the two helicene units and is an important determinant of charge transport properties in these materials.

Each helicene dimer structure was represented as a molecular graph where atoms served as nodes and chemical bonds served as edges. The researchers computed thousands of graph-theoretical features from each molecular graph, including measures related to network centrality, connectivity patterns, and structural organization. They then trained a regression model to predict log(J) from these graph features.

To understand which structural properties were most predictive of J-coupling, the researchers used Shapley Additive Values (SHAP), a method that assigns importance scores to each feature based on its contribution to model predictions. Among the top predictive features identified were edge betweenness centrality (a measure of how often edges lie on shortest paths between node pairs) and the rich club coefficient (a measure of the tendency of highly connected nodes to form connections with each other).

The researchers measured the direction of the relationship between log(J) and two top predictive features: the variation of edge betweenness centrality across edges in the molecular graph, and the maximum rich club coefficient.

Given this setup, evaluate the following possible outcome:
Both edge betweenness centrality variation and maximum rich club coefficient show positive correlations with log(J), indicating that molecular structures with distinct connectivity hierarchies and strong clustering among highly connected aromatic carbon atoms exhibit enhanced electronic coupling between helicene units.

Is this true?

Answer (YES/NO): NO